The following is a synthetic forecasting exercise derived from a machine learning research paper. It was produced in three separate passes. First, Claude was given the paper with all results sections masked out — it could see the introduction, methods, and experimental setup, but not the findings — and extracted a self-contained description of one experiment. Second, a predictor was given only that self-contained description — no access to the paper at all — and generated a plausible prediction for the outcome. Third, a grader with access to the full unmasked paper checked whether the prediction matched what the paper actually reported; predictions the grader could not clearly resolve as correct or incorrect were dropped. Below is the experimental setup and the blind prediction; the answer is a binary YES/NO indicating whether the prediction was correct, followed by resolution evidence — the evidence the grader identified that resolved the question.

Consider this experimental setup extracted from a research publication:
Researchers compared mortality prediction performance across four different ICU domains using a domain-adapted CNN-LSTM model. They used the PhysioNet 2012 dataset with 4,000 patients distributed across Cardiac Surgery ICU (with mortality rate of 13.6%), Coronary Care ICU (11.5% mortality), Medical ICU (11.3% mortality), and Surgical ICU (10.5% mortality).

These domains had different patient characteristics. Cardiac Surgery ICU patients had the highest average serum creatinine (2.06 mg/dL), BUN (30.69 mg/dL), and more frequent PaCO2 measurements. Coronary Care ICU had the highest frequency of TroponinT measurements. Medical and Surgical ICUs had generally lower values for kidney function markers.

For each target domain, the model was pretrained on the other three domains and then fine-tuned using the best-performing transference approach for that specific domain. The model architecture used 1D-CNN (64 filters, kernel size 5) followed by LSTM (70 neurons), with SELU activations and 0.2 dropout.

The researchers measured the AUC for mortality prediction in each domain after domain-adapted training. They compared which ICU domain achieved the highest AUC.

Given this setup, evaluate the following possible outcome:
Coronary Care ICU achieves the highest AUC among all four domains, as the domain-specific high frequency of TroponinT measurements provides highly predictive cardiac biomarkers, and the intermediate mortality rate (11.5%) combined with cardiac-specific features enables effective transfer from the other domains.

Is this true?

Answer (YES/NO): NO